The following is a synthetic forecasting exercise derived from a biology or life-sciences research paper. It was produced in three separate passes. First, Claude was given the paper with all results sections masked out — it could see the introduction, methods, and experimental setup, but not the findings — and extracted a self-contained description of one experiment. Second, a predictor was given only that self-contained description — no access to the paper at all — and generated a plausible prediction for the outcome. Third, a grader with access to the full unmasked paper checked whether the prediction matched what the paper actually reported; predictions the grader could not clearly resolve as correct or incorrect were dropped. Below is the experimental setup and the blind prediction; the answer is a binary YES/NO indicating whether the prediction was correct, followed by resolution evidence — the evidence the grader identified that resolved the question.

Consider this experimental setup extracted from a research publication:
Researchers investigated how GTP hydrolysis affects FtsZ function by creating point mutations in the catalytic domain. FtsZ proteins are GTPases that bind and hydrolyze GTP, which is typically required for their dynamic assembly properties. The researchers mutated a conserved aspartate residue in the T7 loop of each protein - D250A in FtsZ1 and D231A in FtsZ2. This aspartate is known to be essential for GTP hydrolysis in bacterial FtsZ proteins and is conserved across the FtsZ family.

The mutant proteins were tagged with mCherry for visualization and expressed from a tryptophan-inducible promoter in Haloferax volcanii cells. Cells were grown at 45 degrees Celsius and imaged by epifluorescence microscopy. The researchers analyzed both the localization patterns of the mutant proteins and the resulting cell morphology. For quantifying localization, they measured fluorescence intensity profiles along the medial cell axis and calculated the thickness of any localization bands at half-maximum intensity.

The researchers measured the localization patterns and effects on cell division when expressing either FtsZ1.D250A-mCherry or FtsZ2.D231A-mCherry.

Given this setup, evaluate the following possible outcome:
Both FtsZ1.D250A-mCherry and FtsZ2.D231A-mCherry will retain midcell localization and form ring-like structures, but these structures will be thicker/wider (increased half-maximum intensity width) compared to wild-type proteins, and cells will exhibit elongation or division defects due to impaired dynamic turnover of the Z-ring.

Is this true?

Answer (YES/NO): NO